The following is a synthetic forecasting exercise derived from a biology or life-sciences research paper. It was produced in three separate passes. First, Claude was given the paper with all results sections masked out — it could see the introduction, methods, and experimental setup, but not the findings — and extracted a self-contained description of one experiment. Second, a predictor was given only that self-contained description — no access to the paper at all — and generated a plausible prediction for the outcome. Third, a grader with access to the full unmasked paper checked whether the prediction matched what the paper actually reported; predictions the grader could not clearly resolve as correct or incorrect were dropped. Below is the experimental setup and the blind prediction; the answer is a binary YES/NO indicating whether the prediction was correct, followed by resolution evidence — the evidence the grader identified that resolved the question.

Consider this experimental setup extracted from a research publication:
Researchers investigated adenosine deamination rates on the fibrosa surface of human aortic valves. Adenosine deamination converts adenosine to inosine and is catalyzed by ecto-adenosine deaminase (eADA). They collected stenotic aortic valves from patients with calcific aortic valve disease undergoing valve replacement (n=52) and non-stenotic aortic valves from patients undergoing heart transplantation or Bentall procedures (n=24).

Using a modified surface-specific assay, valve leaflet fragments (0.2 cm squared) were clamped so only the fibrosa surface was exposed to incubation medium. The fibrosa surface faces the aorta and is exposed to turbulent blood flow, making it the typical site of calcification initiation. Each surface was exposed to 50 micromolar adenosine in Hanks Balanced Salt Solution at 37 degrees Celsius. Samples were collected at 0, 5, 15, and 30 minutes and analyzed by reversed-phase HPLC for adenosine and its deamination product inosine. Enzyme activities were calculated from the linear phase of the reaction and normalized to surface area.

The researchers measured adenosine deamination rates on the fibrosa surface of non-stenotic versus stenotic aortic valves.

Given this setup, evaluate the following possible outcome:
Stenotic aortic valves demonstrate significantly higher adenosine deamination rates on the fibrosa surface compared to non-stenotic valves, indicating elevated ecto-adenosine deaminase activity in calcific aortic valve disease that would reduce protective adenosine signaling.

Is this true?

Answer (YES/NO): YES